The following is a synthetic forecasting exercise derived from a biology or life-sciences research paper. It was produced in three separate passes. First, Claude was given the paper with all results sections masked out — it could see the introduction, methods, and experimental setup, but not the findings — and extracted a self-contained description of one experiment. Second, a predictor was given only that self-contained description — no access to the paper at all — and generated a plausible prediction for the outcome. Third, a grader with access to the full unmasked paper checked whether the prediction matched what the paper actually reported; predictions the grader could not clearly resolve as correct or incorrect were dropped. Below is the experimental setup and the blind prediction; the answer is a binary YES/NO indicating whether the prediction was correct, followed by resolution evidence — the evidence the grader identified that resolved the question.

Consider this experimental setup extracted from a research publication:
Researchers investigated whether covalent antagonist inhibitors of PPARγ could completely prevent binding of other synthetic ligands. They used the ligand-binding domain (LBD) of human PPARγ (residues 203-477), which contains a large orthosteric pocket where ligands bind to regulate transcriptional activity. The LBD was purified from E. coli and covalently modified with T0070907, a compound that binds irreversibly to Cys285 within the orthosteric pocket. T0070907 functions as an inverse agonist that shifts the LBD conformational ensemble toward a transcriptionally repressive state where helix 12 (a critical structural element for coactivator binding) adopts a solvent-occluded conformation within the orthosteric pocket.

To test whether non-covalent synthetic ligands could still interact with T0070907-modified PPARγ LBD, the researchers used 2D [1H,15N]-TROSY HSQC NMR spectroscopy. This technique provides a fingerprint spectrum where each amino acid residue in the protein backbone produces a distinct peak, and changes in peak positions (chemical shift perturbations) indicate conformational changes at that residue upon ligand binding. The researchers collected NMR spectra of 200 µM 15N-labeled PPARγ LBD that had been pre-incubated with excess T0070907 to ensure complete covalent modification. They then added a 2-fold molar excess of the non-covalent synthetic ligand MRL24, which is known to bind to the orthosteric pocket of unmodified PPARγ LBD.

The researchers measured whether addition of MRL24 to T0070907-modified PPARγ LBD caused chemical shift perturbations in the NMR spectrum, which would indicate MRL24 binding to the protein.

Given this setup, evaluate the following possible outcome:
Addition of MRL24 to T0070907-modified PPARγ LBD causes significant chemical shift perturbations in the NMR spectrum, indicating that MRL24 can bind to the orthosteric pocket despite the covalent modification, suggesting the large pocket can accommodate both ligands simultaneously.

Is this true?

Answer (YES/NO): YES